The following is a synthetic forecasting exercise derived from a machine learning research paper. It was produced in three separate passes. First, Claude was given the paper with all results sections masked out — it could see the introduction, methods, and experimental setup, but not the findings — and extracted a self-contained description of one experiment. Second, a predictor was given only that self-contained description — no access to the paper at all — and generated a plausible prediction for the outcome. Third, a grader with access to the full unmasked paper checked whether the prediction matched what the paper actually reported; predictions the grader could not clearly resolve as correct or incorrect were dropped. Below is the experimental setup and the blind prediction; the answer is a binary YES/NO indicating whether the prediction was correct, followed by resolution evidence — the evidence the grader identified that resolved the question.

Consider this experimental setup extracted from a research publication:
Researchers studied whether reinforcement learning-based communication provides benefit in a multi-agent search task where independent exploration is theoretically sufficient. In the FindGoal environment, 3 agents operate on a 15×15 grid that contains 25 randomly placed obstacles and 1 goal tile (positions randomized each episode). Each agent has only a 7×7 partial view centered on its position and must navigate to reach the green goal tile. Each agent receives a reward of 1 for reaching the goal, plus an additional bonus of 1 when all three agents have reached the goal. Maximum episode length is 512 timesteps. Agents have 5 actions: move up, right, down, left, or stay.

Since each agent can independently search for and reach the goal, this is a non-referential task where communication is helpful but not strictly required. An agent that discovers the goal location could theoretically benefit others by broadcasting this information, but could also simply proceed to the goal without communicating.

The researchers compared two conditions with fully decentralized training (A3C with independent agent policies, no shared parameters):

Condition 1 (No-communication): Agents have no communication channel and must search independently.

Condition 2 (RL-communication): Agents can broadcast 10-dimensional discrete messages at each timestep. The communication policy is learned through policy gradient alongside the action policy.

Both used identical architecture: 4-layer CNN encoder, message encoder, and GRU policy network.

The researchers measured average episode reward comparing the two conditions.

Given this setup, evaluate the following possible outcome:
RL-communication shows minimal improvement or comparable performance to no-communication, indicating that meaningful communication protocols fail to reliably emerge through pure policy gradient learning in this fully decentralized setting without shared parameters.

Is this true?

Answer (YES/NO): YES